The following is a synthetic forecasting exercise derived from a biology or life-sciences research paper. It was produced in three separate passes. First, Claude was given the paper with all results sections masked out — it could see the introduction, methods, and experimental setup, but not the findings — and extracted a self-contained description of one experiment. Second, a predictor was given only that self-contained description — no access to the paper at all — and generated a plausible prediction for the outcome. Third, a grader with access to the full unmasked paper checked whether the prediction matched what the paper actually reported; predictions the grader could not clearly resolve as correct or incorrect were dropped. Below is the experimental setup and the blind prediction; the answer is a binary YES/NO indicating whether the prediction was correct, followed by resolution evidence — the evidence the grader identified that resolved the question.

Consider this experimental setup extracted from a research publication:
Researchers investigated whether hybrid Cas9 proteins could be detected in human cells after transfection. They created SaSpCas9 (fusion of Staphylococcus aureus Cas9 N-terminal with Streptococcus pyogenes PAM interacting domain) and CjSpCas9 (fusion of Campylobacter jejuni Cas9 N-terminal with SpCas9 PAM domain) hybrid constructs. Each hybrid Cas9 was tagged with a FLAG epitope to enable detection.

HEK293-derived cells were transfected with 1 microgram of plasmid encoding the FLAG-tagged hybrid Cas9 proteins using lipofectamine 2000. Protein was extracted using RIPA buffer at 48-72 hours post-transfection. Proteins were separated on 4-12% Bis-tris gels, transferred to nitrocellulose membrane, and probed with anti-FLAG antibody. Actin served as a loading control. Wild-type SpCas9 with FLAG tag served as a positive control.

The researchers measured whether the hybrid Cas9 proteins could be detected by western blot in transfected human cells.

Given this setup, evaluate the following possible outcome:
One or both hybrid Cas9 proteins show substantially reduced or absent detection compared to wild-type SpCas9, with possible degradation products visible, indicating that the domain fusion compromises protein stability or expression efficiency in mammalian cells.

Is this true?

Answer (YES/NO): NO